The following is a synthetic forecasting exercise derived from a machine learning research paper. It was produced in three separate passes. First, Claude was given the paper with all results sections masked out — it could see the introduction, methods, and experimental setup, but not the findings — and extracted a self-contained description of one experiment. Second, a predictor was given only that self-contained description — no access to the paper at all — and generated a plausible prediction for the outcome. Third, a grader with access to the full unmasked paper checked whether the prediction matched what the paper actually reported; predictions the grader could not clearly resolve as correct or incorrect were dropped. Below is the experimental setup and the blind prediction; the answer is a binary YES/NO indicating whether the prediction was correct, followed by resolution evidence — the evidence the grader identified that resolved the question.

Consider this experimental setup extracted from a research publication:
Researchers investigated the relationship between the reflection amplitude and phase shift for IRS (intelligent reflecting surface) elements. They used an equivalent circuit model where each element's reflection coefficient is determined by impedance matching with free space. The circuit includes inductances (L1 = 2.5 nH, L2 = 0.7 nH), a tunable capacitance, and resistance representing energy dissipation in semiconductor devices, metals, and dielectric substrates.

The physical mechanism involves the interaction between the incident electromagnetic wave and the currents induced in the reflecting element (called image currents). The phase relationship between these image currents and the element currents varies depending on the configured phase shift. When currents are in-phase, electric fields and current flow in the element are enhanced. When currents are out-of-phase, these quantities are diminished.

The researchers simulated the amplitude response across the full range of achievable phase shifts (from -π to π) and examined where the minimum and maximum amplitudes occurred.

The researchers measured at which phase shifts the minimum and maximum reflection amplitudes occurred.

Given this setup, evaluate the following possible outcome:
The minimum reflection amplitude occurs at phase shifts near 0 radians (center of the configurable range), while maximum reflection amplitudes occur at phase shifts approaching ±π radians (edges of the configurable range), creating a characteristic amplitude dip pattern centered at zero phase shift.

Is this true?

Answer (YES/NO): YES